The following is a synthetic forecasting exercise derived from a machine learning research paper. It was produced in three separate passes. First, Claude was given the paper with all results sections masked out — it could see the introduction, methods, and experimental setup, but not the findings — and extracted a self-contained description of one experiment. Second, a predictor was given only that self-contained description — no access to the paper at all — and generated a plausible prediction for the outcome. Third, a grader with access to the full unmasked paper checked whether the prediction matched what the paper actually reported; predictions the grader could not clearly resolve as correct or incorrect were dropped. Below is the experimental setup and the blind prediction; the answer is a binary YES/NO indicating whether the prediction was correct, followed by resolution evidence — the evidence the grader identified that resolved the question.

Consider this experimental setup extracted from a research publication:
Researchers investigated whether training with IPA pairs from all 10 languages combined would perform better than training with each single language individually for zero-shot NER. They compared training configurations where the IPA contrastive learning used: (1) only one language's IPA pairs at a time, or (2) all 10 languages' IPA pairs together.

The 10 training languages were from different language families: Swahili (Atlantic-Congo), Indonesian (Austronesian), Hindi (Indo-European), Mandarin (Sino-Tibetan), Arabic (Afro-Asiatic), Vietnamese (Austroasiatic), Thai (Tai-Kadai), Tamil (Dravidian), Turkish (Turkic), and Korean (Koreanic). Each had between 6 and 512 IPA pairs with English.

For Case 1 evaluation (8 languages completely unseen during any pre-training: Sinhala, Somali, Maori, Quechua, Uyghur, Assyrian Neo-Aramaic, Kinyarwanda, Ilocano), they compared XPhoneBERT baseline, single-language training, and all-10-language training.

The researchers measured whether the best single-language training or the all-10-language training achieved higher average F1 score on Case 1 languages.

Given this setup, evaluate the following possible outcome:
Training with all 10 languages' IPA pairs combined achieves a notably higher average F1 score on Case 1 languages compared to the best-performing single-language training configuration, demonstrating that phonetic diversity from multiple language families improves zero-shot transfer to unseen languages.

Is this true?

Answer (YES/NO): NO